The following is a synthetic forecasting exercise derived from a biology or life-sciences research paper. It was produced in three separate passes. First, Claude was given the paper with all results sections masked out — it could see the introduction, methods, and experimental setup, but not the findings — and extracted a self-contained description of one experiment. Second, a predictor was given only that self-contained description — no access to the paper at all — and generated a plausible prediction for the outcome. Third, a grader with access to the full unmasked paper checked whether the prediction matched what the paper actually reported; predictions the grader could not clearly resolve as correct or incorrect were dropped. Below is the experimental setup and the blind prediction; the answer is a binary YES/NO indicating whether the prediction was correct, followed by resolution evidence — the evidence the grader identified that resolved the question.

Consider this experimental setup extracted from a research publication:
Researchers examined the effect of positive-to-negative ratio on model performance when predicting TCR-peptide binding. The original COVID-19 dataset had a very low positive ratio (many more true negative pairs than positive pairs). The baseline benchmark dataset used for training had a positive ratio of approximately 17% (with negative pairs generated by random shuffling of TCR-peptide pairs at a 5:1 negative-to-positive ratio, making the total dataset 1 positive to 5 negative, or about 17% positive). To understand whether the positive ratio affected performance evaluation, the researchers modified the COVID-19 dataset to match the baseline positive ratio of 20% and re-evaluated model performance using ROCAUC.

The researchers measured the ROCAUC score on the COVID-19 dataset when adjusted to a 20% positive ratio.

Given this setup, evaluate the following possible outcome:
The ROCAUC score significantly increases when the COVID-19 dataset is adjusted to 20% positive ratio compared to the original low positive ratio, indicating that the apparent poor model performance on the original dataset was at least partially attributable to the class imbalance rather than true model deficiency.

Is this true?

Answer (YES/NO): NO